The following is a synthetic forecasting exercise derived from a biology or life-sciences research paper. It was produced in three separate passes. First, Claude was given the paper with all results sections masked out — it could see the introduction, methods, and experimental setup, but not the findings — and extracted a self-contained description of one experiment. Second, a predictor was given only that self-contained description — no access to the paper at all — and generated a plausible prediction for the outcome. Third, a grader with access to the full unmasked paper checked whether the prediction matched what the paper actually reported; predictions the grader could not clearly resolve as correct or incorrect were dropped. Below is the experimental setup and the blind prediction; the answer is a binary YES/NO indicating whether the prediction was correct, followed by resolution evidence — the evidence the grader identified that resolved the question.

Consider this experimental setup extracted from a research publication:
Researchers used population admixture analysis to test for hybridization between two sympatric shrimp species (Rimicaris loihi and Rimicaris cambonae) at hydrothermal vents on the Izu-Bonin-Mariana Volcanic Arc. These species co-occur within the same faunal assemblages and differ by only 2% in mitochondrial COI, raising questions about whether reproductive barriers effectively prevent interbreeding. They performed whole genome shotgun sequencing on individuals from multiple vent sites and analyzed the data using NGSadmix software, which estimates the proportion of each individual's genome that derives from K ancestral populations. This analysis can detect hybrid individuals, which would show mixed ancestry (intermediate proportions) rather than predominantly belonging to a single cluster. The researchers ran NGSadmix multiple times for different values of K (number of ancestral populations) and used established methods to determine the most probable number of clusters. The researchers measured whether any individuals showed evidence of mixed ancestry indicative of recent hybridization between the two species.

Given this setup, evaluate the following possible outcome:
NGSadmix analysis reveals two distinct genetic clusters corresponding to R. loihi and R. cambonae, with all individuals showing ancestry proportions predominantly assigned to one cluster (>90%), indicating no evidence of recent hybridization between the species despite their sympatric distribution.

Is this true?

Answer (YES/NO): NO